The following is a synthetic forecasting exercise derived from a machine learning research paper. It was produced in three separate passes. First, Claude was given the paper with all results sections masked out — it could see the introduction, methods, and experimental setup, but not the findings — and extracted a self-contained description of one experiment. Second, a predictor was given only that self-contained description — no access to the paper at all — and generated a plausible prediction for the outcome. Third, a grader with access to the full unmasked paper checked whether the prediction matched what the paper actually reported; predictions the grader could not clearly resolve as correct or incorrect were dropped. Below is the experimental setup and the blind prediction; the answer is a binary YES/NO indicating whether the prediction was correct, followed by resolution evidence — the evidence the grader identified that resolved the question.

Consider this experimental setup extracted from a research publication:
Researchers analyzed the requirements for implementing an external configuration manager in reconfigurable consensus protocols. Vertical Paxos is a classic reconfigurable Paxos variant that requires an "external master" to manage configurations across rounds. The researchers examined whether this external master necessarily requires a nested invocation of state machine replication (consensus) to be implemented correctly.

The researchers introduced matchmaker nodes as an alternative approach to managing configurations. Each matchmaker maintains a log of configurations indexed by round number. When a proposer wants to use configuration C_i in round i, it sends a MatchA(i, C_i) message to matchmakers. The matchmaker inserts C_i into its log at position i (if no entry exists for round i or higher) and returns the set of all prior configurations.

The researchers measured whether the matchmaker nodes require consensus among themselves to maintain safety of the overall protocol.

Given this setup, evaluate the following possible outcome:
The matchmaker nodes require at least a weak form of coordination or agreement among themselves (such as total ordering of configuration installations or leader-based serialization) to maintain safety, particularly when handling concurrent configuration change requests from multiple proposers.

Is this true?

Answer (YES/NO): NO